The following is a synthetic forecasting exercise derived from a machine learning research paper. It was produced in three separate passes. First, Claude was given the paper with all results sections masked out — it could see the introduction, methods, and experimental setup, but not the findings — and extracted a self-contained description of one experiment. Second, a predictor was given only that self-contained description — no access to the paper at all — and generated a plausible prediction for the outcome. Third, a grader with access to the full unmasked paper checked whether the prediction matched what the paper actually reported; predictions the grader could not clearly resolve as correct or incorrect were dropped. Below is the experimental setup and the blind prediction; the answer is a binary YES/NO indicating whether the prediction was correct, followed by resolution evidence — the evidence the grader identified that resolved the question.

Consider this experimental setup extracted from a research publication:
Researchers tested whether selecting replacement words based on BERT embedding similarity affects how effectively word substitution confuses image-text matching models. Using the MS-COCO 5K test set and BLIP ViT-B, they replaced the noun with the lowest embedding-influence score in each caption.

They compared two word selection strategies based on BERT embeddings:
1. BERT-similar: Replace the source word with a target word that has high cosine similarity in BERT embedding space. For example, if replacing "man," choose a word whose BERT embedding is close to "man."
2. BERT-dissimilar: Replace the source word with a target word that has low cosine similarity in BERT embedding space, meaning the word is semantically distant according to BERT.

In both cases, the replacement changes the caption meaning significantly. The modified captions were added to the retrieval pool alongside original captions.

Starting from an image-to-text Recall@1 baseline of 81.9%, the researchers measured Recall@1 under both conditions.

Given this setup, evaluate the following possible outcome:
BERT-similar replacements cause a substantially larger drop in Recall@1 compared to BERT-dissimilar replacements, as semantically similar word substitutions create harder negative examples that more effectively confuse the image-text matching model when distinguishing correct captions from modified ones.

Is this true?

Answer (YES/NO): NO